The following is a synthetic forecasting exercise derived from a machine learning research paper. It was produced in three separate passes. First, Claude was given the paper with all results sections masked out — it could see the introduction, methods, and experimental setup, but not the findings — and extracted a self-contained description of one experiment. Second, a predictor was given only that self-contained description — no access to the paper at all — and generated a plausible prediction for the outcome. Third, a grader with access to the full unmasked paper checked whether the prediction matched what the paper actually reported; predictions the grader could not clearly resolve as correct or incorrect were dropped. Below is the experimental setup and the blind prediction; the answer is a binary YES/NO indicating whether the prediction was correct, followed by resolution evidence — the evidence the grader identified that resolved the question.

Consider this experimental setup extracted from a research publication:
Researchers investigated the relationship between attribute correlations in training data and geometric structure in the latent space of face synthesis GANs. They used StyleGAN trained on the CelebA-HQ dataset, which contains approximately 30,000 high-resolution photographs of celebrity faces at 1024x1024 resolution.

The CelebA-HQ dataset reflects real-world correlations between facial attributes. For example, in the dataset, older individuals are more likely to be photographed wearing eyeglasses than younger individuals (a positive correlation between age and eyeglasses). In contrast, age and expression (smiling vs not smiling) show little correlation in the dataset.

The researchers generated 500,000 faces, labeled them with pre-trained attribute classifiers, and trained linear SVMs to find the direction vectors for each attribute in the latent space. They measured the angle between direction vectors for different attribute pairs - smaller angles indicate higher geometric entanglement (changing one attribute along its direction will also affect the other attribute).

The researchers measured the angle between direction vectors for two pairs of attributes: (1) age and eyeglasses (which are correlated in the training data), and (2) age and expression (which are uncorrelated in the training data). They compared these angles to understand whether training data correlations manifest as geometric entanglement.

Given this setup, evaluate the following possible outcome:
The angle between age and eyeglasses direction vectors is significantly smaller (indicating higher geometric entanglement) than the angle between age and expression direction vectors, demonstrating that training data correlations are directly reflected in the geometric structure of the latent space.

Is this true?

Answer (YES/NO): YES